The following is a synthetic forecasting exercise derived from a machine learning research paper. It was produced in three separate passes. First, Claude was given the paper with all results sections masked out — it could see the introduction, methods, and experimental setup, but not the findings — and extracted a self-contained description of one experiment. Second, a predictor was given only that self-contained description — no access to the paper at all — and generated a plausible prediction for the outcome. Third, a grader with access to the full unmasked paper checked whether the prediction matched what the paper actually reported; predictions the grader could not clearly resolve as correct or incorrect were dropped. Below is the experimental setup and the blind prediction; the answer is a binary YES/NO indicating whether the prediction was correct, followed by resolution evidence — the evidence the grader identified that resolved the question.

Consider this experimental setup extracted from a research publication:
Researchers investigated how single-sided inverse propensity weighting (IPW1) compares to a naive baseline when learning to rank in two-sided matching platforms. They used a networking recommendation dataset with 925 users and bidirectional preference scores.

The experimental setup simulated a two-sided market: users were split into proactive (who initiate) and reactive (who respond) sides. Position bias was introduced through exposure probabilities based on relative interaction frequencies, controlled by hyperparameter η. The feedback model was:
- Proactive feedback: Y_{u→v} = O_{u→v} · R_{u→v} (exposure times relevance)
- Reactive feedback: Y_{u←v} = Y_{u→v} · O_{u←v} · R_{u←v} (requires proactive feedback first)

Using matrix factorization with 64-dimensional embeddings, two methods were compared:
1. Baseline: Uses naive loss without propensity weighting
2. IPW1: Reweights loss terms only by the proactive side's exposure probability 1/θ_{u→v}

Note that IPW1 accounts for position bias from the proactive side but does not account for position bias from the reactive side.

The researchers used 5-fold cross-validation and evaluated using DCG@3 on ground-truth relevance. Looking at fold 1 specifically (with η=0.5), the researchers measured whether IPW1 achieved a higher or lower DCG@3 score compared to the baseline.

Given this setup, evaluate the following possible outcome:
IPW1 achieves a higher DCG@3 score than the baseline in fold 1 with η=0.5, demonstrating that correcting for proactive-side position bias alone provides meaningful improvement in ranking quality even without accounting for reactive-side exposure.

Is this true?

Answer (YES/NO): NO